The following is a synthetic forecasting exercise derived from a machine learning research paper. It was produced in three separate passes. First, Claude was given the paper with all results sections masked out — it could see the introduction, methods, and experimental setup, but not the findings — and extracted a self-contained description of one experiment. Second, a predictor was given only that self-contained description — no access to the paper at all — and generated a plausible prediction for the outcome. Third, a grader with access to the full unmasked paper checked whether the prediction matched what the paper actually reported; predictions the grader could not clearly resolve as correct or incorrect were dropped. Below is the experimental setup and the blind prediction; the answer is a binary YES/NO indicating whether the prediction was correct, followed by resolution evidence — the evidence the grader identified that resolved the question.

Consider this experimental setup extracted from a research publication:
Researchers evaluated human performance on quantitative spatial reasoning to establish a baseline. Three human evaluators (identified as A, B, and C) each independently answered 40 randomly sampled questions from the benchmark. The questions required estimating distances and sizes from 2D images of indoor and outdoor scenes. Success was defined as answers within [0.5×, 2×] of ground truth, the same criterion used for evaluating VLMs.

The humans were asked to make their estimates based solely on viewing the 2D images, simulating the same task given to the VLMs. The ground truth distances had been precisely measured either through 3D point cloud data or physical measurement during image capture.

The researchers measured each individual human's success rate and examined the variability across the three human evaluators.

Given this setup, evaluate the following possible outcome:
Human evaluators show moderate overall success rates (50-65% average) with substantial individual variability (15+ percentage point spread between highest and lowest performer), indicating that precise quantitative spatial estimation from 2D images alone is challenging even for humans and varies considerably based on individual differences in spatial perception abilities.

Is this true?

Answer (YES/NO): NO